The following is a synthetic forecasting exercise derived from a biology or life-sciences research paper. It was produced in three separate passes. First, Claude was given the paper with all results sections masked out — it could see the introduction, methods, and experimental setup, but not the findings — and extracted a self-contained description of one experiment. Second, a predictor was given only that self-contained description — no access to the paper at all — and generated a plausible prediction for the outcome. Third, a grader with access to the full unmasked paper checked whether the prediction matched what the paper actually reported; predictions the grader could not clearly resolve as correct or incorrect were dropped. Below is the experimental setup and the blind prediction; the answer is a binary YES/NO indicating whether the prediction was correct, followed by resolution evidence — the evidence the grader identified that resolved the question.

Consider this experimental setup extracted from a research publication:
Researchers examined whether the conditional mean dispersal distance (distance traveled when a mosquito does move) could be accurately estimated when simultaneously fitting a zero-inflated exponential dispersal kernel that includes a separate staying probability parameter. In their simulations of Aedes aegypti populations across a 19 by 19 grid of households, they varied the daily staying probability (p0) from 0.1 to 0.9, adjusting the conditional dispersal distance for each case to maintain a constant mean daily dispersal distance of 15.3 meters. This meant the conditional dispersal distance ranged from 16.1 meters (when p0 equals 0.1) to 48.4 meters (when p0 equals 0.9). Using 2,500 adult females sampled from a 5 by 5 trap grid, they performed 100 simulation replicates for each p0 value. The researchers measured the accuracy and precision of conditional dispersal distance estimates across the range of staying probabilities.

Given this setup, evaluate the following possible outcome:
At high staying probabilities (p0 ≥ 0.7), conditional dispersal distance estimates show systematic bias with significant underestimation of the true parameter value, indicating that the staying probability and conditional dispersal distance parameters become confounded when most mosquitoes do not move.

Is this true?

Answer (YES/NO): NO